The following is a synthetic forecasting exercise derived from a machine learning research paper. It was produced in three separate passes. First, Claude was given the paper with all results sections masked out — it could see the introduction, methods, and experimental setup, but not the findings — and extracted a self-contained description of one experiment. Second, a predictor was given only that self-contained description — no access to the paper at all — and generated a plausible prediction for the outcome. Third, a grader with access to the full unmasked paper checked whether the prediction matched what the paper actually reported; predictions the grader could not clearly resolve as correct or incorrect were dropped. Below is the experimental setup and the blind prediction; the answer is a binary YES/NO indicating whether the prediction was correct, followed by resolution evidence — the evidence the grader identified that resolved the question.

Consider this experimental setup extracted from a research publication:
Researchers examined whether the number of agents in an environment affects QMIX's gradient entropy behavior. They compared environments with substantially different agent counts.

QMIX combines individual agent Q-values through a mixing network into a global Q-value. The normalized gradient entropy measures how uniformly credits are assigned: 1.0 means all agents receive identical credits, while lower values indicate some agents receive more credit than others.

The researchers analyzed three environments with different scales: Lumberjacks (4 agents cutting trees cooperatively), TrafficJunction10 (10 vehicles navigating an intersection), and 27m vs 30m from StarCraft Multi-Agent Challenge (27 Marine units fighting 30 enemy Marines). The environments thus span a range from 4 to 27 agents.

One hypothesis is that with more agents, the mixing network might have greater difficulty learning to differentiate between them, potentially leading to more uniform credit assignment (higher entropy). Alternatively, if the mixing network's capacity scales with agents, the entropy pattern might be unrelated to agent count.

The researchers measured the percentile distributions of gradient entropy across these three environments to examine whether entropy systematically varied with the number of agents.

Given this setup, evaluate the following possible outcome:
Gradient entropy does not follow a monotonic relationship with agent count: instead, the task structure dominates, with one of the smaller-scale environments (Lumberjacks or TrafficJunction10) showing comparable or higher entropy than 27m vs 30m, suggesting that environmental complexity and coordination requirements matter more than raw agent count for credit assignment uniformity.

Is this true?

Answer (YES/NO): YES